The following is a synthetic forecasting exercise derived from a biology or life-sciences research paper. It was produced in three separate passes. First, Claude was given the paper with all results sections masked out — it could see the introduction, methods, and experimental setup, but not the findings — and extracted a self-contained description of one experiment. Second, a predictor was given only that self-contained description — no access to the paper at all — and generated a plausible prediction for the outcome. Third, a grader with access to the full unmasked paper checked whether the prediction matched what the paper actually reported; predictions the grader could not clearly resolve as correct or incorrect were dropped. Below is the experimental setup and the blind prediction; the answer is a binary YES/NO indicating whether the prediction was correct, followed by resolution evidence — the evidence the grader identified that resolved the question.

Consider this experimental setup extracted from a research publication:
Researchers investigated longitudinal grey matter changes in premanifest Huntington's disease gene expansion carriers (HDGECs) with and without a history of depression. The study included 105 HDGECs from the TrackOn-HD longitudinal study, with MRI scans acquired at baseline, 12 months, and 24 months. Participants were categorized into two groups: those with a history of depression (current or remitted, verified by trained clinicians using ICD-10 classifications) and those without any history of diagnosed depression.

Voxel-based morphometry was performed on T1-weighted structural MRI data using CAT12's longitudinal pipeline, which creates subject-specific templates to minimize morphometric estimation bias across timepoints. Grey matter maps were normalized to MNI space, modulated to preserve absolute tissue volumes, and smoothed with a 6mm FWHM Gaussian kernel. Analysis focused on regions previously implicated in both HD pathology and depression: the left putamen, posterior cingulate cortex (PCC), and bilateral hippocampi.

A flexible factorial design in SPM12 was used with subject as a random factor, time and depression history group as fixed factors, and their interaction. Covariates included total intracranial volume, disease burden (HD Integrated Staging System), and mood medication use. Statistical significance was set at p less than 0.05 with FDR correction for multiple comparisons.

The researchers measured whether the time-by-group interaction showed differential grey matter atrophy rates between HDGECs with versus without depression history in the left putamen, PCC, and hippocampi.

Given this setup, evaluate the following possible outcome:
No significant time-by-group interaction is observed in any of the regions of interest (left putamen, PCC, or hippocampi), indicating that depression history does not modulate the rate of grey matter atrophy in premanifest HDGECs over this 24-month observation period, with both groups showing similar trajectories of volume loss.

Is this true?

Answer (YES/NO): YES